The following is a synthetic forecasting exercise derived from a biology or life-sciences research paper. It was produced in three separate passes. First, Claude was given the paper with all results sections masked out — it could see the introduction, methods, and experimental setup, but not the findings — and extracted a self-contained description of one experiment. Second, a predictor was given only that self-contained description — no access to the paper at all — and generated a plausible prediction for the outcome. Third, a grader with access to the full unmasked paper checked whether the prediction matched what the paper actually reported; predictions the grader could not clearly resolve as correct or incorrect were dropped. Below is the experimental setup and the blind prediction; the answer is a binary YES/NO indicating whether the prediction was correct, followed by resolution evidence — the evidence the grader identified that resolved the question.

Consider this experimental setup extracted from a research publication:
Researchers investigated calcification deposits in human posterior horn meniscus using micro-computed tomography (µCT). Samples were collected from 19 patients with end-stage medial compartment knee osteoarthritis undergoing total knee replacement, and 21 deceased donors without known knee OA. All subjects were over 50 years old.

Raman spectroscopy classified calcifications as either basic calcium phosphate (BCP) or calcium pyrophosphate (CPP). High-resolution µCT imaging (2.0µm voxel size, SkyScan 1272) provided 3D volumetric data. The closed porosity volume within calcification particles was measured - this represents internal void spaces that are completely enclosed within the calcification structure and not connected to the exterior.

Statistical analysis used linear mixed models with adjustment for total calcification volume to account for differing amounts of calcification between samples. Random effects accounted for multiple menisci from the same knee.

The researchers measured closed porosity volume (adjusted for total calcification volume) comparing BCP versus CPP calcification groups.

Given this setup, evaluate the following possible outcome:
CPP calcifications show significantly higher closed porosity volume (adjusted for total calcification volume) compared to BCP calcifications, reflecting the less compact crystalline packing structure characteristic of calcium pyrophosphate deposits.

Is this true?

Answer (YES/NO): NO